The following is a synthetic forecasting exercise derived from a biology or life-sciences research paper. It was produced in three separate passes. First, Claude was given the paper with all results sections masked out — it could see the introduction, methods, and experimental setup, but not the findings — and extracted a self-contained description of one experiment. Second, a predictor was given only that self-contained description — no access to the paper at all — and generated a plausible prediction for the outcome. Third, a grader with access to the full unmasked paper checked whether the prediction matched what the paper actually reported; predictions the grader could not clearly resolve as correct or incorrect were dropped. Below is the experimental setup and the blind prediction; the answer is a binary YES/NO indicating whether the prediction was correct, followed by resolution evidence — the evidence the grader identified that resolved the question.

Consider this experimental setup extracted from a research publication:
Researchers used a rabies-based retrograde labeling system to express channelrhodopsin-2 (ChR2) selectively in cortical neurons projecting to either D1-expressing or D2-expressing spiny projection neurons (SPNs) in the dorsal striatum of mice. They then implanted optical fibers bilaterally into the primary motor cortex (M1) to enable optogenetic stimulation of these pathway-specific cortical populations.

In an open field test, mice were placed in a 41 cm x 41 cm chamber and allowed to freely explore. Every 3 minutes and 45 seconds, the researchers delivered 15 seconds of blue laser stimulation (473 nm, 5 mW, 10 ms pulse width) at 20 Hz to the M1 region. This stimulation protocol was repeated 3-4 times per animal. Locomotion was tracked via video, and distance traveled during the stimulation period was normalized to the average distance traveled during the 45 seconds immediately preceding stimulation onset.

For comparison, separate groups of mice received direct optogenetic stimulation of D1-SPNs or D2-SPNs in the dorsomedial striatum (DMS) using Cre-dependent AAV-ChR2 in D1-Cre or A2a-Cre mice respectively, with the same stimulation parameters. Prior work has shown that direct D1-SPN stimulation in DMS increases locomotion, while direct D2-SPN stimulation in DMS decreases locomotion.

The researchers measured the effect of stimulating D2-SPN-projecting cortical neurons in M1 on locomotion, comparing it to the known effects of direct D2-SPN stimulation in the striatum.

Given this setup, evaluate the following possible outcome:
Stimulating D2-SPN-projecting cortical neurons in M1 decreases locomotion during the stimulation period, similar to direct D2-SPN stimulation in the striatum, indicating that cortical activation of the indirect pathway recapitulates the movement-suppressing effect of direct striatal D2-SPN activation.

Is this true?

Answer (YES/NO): NO